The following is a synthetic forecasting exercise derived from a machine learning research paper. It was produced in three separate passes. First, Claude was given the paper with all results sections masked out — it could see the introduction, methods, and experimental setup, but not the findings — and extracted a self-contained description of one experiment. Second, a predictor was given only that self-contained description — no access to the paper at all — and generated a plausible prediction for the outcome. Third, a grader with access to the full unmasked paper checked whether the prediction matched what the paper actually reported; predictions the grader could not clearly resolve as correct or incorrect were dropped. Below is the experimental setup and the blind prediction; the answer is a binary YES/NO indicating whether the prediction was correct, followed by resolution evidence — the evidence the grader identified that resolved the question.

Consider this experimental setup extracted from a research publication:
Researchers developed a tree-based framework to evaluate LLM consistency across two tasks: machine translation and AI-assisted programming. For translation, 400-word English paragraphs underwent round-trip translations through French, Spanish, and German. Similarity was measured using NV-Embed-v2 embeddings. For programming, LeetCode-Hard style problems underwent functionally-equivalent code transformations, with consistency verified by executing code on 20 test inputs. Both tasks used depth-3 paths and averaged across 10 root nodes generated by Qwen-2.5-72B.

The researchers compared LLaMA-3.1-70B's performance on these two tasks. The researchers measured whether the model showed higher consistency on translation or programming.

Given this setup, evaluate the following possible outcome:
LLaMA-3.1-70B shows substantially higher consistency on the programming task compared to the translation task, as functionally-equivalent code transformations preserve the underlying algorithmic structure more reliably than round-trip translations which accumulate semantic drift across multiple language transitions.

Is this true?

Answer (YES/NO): YES